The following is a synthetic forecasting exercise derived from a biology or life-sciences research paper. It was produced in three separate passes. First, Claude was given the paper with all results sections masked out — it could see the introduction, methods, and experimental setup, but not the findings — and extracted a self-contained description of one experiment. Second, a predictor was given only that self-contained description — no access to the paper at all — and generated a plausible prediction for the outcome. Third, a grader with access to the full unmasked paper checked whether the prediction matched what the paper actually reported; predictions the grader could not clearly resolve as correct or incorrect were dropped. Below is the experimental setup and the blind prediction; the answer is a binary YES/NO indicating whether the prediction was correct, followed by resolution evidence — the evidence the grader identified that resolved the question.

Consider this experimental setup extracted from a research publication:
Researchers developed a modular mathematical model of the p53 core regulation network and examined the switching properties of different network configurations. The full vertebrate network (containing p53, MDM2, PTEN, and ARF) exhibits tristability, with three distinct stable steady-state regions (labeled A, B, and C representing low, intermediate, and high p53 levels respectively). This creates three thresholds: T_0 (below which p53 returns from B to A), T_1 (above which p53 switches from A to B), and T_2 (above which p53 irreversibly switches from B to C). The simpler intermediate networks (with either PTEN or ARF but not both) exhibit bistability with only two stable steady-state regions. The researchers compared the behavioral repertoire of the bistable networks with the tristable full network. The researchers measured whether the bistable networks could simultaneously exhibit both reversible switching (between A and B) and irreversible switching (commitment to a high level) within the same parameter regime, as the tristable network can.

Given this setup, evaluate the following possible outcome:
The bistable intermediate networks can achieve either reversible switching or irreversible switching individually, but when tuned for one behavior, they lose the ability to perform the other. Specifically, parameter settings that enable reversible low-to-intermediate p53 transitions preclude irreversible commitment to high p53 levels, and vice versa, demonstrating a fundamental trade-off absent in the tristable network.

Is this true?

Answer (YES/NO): YES